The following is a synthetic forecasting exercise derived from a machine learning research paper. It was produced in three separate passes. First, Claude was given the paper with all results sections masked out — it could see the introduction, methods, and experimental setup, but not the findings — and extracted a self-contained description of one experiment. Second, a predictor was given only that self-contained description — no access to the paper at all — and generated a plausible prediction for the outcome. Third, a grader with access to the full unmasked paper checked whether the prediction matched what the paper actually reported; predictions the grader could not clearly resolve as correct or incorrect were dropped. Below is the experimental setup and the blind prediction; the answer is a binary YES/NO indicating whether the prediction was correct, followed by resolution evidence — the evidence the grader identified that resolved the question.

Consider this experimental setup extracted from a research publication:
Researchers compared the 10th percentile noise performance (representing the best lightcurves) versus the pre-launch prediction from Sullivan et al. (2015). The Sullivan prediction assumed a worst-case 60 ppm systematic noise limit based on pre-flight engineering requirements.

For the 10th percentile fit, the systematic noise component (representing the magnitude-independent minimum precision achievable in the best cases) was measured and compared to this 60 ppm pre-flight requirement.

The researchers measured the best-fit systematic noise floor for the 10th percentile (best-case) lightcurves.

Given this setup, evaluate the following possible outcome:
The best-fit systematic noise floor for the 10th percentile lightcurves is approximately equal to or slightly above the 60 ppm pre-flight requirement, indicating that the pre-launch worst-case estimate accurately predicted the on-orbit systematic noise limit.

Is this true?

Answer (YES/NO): NO